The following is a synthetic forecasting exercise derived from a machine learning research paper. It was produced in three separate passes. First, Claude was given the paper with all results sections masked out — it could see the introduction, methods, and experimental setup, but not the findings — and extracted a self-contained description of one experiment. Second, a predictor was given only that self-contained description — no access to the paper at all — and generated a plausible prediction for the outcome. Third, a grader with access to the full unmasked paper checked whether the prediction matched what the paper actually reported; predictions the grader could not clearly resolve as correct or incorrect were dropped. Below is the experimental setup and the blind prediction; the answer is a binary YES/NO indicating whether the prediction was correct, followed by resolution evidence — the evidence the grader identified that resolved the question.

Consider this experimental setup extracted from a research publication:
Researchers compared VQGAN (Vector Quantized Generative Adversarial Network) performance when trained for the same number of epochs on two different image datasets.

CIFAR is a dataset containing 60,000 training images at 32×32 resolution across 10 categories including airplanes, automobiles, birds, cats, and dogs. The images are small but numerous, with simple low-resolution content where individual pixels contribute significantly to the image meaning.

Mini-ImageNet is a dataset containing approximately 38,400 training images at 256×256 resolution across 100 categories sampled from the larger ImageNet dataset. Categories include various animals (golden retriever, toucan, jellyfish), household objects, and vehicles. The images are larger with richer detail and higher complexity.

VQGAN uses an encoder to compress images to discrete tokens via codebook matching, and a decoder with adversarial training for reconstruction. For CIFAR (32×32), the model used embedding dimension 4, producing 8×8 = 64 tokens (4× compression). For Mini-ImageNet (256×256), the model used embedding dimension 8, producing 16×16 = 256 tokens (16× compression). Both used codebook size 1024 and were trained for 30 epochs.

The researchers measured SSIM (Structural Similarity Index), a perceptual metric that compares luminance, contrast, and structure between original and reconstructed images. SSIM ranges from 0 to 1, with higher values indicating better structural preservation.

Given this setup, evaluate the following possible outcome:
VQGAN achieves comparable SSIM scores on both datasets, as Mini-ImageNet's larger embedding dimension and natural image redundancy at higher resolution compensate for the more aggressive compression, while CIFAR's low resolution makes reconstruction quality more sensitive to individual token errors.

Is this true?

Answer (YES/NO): NO